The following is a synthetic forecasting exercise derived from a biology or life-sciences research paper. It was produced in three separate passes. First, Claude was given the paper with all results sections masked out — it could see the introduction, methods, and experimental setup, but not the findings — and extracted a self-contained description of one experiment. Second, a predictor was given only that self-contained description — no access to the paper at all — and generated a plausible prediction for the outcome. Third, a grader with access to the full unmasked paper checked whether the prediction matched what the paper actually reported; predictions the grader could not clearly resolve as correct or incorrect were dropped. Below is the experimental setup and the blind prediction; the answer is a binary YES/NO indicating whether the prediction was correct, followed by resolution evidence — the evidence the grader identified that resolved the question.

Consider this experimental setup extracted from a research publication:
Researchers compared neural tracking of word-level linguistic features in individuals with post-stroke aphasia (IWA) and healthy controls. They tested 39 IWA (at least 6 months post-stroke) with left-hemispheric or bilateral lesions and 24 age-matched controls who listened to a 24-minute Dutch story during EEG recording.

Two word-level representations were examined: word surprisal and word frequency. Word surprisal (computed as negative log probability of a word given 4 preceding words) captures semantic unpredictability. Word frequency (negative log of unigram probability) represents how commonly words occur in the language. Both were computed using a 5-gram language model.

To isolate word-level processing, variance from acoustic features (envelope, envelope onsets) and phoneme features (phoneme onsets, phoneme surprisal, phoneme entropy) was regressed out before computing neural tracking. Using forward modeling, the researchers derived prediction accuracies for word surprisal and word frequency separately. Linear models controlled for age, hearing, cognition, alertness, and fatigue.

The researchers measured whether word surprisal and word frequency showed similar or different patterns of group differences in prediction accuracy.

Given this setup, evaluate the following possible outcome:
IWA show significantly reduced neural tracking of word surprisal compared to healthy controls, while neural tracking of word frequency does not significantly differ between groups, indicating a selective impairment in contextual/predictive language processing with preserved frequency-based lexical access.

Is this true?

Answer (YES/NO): NO